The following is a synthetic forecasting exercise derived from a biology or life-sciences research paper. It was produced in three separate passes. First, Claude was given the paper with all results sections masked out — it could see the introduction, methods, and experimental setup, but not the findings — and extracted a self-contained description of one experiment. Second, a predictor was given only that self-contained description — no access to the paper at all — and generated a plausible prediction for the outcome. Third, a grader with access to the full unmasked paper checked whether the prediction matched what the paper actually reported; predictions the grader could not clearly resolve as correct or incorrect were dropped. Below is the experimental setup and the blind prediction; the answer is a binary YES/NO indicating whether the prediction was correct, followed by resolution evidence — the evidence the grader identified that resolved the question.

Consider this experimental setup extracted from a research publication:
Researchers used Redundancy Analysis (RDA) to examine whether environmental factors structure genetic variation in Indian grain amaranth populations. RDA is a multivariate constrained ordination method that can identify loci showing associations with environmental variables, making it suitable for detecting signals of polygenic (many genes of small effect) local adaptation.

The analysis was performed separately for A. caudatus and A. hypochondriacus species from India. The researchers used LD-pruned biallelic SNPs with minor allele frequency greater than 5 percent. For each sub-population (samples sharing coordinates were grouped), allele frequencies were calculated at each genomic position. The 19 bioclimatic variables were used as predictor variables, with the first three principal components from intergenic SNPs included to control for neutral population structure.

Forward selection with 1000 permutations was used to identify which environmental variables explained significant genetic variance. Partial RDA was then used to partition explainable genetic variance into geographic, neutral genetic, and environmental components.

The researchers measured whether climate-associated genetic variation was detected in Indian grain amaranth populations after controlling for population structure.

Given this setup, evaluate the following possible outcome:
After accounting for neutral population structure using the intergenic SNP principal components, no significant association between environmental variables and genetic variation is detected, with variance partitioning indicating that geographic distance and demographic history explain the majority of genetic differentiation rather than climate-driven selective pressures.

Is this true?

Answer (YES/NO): NO